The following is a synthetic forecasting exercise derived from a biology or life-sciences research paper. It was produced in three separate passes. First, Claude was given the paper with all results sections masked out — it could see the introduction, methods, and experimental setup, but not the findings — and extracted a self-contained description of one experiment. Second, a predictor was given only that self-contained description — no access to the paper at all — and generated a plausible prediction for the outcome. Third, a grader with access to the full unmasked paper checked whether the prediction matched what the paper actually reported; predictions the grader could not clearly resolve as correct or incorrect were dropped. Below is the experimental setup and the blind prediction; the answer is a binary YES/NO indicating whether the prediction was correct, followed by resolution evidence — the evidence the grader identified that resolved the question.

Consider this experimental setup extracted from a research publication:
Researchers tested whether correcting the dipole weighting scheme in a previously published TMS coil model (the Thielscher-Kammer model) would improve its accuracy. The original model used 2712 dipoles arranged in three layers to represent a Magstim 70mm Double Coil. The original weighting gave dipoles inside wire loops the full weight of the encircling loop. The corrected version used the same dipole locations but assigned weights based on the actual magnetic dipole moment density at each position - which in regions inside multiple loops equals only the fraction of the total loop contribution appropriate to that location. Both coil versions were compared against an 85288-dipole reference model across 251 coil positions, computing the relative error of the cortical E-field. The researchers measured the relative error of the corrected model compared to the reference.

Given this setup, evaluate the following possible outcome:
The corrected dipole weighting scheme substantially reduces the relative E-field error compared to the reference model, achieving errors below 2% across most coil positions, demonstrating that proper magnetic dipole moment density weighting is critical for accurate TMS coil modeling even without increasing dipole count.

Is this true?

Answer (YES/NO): YES